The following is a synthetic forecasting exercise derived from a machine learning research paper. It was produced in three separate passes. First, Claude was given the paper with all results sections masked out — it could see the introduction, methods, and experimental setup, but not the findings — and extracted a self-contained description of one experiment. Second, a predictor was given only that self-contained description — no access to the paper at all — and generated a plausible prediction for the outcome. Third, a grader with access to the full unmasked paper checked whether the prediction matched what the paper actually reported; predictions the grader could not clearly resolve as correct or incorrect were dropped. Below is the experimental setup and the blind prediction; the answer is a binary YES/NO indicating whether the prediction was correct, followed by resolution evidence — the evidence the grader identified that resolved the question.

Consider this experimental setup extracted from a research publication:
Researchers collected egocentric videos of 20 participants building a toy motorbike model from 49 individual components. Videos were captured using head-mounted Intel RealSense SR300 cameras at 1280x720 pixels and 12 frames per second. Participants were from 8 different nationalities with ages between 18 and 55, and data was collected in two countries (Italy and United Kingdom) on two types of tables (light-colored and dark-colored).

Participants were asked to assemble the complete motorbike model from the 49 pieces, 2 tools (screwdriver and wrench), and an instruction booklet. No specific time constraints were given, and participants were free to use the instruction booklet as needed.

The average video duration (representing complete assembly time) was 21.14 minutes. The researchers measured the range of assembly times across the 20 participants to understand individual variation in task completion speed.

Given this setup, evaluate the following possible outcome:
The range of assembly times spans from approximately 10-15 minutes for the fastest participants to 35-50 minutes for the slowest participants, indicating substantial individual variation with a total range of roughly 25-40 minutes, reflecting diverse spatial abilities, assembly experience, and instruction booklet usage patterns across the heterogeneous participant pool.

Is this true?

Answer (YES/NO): NO